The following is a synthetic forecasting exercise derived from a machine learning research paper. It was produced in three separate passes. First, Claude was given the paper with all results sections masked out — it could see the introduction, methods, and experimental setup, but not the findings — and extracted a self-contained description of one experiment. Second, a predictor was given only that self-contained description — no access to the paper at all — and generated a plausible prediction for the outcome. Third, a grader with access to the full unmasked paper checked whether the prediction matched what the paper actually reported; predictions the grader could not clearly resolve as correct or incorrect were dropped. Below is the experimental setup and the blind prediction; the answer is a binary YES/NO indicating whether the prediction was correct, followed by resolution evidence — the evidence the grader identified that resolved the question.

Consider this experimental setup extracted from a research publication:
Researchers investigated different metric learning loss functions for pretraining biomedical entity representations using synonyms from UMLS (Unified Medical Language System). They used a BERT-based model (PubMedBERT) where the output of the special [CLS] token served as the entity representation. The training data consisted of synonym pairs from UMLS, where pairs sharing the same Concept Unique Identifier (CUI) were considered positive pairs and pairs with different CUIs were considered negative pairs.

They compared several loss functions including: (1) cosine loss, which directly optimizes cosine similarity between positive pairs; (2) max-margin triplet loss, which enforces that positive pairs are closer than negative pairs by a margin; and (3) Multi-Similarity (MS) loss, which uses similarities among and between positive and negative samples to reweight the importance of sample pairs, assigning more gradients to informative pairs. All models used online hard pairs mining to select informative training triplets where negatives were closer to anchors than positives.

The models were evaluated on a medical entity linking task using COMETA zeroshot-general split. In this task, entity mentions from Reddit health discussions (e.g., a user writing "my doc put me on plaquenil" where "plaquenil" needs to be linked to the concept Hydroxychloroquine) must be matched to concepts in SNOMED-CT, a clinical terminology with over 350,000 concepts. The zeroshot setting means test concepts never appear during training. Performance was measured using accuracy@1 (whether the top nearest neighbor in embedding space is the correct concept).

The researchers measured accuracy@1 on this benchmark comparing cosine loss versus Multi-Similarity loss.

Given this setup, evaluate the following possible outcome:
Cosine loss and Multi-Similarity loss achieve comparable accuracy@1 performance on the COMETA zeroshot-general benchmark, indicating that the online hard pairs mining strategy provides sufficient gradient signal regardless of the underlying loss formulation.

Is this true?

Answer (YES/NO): NO